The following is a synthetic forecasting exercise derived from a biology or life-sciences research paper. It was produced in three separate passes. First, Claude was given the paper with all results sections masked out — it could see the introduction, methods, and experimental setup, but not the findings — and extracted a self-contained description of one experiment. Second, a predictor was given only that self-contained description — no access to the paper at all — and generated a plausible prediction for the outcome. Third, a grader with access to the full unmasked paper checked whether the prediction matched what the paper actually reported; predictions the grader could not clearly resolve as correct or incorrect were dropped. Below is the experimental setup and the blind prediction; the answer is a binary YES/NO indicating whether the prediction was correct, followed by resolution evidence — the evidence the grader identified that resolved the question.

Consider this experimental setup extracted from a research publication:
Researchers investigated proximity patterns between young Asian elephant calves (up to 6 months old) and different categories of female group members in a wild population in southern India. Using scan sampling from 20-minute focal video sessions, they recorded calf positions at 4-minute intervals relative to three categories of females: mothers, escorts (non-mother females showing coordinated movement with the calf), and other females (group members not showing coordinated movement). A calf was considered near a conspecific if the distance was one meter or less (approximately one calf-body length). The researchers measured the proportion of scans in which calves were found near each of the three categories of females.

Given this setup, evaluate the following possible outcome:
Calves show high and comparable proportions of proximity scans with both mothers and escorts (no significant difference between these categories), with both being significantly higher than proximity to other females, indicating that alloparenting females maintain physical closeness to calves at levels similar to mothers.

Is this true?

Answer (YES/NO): YES